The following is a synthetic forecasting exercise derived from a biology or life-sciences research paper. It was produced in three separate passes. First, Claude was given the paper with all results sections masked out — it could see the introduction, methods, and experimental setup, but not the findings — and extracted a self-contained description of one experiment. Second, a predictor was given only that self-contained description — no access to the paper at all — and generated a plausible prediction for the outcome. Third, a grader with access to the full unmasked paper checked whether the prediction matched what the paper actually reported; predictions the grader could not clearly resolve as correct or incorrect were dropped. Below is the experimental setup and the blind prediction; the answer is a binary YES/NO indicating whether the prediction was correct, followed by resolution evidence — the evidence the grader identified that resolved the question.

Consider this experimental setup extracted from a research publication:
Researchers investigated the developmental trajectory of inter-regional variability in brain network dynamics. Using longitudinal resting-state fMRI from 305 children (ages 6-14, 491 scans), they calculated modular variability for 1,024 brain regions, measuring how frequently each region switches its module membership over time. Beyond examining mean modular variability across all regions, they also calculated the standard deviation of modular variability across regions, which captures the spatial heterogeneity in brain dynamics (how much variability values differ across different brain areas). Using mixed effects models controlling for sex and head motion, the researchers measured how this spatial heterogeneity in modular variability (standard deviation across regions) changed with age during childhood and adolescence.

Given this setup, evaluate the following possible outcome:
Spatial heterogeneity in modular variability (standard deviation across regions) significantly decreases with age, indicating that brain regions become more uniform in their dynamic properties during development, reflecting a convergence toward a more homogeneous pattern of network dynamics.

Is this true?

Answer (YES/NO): NO